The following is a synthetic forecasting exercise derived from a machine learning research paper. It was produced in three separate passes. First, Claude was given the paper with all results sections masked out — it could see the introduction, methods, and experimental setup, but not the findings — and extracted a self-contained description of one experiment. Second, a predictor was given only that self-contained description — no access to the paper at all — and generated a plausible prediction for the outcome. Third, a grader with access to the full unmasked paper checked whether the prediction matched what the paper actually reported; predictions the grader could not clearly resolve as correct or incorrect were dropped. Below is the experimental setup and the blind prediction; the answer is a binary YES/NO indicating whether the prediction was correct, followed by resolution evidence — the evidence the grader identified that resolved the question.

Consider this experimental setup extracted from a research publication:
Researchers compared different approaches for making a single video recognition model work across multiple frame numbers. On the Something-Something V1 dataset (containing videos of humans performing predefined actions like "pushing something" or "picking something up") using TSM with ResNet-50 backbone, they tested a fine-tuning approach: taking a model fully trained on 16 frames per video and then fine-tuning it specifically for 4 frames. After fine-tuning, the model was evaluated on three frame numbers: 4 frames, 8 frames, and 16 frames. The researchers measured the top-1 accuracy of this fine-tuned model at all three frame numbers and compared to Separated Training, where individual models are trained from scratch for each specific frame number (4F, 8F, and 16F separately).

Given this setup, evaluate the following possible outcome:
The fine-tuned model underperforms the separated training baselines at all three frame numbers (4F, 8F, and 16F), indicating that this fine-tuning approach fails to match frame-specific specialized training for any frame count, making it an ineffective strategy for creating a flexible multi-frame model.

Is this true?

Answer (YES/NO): NO